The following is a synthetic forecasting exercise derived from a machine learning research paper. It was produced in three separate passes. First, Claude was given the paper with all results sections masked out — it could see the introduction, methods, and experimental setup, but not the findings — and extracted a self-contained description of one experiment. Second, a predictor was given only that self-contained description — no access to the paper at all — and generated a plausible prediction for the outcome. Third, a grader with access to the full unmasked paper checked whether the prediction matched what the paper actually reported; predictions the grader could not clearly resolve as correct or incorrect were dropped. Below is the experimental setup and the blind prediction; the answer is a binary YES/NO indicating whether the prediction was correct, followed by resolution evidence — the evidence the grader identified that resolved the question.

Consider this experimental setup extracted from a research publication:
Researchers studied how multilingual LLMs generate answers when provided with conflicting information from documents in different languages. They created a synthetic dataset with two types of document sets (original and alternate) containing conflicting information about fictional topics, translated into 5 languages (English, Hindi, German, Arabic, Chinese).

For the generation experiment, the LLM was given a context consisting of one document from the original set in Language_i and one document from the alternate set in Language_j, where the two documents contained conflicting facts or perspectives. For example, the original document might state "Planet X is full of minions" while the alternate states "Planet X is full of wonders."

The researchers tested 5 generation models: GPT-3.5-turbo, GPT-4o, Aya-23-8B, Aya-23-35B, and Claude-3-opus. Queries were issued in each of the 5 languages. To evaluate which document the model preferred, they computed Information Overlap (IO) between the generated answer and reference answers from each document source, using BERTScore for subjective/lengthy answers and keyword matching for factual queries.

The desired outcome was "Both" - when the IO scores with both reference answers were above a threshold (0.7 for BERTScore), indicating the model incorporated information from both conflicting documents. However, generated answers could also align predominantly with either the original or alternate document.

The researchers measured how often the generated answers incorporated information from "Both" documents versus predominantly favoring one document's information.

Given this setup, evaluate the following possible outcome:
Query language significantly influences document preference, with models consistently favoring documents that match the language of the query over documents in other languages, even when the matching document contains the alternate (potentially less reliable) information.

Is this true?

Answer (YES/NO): YES